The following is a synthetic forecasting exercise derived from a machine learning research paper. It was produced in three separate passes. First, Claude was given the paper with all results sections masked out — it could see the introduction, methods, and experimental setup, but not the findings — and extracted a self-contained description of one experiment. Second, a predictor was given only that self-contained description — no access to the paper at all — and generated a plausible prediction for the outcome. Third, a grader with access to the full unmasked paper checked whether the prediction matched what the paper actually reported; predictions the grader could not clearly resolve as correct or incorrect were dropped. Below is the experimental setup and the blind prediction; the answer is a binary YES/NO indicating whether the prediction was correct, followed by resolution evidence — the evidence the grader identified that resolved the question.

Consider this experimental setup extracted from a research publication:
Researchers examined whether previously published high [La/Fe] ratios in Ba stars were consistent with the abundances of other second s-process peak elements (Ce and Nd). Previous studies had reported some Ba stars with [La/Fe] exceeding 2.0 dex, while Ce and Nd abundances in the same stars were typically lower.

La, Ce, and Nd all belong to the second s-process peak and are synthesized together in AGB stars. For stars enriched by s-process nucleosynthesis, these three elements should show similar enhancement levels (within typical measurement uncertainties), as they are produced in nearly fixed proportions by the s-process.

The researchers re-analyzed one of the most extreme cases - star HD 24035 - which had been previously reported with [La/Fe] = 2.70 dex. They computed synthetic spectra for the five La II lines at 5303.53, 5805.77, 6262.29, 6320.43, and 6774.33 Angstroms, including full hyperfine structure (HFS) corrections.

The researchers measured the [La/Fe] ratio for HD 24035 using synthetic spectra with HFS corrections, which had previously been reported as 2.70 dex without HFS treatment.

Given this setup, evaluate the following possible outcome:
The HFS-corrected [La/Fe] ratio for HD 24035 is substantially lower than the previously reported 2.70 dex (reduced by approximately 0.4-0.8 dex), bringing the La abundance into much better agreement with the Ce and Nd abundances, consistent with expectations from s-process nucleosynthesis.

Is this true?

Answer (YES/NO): NO